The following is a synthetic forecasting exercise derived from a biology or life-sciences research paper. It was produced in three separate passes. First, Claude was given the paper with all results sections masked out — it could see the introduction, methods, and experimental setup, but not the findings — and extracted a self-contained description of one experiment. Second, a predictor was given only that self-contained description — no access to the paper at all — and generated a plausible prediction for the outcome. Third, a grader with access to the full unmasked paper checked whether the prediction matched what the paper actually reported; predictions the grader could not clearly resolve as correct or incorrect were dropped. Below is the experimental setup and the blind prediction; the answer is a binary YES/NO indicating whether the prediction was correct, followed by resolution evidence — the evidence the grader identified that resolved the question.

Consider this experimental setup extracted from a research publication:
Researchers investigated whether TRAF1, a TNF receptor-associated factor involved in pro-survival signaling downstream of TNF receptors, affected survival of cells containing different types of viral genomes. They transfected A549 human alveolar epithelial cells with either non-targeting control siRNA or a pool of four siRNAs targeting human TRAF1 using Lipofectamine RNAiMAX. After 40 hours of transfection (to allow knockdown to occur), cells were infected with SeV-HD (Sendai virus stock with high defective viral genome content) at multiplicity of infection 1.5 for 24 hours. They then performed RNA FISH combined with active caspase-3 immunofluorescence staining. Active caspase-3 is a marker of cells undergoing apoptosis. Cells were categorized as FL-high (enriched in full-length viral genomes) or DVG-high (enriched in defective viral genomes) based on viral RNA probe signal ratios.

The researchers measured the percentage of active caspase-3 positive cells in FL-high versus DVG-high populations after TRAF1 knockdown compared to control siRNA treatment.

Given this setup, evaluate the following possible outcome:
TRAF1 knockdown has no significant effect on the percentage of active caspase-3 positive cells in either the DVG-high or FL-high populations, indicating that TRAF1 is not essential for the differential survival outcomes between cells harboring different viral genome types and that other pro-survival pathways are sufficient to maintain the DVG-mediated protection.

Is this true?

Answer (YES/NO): NO